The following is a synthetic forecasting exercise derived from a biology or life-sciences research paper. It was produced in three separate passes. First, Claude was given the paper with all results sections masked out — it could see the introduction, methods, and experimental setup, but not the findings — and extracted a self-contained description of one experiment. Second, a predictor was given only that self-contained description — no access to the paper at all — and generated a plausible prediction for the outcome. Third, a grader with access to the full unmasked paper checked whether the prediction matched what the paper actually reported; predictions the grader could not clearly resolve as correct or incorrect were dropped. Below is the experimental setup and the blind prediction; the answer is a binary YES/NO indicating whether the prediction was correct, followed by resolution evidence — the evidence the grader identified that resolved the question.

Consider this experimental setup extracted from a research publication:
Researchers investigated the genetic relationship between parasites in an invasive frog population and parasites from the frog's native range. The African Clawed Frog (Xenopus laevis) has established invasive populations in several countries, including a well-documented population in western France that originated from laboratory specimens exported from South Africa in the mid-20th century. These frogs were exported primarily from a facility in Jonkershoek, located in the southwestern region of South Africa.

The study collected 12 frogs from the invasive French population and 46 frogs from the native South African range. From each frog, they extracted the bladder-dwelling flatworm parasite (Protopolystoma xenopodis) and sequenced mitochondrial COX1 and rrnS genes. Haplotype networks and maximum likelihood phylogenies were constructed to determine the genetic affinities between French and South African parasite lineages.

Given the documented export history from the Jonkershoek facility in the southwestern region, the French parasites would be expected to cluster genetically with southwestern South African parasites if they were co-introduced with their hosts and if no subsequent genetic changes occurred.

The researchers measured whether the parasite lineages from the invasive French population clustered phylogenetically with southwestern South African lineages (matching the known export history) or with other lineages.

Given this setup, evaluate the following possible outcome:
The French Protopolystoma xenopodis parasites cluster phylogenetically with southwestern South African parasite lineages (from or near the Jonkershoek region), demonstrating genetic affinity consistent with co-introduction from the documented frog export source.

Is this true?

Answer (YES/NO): NO